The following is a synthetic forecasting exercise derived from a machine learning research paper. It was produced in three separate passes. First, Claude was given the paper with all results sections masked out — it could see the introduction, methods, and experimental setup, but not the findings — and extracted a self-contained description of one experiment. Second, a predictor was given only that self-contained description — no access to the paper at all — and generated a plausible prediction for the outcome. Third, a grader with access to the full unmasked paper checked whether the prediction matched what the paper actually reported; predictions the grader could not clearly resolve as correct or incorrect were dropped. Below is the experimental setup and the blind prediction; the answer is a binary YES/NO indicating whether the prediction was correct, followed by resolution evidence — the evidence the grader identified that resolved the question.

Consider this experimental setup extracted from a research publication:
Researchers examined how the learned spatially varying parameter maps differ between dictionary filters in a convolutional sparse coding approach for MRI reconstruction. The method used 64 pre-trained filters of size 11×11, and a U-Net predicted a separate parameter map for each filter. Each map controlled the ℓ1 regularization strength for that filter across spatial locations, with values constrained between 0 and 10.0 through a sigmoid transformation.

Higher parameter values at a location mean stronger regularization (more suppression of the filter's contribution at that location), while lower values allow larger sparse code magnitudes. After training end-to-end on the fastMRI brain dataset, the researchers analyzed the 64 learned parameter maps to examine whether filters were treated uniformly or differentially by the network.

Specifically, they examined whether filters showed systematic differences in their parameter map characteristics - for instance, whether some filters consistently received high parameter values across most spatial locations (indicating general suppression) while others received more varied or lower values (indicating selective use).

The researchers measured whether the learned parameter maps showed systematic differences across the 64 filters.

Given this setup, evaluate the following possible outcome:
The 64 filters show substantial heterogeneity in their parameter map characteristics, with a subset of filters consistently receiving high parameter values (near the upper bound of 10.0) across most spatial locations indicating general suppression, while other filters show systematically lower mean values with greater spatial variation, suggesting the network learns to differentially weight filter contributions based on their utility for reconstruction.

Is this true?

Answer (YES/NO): YES